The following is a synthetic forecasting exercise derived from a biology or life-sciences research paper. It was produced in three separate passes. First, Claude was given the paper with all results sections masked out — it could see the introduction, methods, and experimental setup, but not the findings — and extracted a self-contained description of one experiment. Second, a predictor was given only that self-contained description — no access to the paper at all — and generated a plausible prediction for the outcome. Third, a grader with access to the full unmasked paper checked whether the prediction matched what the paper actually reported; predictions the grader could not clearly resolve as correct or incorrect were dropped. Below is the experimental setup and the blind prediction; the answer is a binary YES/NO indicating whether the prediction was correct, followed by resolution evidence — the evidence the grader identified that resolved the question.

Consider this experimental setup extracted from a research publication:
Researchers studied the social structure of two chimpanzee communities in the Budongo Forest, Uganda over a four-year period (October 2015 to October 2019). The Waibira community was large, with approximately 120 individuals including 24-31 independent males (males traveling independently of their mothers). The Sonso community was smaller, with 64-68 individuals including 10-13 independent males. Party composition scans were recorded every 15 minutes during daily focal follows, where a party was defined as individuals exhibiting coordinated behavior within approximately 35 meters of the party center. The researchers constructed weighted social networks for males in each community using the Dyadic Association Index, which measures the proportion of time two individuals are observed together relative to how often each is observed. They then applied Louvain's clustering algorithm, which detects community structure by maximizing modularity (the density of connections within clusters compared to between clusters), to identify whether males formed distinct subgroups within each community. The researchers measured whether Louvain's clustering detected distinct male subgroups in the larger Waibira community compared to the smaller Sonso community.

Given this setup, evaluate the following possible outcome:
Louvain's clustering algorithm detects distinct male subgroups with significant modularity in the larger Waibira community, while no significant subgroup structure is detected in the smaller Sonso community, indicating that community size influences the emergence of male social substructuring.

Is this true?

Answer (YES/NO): YES